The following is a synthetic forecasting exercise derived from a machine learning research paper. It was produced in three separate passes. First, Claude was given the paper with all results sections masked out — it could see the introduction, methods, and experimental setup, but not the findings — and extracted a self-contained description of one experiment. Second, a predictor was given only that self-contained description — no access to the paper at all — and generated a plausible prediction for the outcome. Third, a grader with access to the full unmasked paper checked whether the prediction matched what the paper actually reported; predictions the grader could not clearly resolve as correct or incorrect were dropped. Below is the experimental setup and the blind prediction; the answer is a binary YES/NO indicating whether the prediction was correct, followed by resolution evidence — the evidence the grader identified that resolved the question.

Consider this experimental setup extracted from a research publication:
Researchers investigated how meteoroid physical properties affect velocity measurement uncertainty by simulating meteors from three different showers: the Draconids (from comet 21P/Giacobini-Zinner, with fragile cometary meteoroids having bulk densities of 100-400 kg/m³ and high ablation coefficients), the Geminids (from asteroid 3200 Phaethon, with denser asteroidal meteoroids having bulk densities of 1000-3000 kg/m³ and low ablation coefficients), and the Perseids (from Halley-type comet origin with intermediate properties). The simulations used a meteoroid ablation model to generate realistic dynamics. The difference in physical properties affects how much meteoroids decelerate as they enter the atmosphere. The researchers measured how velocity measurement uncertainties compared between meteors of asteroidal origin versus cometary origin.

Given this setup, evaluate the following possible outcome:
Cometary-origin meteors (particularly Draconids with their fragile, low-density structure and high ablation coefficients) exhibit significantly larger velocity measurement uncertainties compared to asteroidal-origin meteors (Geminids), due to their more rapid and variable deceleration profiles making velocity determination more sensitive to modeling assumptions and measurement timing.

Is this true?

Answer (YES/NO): NO